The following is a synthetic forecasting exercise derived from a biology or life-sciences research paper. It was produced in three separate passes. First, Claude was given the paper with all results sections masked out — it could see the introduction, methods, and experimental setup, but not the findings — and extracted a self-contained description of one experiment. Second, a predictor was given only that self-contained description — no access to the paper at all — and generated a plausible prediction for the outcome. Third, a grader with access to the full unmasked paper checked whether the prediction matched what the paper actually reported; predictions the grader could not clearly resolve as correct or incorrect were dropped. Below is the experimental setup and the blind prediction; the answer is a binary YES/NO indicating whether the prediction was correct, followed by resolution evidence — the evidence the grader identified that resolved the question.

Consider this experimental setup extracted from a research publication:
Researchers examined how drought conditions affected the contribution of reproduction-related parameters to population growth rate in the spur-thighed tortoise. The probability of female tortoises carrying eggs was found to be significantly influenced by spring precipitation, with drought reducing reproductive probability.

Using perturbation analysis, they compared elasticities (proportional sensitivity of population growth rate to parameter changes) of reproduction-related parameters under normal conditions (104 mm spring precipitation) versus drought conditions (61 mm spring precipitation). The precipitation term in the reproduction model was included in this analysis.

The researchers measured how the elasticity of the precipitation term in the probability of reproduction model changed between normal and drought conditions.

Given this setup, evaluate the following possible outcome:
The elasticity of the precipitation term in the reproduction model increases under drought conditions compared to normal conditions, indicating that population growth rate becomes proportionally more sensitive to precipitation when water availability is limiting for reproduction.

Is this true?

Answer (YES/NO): NO